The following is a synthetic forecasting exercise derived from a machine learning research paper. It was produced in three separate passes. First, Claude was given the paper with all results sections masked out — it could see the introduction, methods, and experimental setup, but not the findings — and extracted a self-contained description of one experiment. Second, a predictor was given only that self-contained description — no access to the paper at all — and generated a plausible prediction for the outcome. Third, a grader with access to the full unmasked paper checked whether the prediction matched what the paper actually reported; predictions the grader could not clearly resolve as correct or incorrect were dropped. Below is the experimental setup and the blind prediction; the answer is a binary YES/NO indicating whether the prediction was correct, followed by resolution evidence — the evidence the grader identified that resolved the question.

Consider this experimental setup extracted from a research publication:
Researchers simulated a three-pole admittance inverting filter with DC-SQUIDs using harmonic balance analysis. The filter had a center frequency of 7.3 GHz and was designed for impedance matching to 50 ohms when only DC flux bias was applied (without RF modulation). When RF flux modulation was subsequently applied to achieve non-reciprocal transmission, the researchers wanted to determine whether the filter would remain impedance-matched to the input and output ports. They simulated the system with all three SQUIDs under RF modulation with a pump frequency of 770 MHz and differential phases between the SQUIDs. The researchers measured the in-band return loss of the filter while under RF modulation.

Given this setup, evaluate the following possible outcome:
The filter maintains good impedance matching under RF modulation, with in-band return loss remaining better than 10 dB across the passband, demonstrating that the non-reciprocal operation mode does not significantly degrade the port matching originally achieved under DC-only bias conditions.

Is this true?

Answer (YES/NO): YES